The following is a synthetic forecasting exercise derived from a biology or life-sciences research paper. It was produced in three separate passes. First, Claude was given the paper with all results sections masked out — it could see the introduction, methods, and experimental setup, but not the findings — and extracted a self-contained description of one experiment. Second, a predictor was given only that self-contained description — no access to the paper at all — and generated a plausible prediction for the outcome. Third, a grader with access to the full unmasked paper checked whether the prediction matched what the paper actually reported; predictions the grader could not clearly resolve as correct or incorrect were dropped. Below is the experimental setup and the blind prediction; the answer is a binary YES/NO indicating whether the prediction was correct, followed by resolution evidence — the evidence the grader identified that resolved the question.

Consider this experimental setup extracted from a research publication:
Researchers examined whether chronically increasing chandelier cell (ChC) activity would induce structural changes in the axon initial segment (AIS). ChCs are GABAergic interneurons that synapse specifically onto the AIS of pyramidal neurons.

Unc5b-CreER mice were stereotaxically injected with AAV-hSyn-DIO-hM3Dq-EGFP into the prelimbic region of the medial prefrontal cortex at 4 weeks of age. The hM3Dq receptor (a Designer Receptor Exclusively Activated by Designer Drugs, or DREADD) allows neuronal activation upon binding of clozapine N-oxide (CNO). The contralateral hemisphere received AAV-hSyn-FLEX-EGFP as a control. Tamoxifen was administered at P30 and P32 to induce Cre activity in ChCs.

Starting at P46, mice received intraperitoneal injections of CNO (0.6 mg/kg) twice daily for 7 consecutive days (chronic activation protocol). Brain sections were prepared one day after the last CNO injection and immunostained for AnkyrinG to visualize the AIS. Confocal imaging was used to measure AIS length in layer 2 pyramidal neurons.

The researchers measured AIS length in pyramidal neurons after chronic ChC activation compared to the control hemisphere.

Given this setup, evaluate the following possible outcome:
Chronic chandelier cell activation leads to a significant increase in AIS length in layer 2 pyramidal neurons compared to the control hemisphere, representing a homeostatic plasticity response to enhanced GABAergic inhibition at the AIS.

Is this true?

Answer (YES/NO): YES